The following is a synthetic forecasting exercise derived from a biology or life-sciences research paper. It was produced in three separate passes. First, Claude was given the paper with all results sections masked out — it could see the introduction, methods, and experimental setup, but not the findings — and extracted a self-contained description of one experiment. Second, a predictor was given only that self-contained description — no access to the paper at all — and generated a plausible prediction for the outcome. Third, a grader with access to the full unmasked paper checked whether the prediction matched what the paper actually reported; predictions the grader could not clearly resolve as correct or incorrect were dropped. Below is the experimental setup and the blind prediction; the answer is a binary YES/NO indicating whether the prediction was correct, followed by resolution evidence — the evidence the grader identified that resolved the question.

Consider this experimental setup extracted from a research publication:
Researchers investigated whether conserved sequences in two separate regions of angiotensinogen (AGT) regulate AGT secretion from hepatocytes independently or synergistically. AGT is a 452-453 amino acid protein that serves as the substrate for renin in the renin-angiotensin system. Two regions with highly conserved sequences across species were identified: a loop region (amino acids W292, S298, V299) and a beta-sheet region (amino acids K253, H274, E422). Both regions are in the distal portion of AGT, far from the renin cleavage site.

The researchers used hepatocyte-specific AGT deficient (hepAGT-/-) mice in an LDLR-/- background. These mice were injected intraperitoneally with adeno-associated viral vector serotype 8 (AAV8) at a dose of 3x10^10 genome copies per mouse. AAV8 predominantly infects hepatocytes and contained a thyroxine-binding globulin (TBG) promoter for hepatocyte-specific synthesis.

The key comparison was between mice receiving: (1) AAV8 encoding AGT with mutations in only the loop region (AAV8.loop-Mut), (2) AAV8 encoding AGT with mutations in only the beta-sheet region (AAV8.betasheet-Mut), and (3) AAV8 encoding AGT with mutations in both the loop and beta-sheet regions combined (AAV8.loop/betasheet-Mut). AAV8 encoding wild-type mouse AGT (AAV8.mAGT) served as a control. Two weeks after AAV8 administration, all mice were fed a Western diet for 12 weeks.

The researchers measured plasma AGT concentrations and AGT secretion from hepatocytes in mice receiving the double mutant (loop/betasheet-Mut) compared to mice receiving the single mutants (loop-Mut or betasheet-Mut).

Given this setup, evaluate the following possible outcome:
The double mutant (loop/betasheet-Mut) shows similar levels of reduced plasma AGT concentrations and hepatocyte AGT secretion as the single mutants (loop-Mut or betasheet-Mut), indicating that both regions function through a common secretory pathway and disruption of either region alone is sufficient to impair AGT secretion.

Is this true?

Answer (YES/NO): NO